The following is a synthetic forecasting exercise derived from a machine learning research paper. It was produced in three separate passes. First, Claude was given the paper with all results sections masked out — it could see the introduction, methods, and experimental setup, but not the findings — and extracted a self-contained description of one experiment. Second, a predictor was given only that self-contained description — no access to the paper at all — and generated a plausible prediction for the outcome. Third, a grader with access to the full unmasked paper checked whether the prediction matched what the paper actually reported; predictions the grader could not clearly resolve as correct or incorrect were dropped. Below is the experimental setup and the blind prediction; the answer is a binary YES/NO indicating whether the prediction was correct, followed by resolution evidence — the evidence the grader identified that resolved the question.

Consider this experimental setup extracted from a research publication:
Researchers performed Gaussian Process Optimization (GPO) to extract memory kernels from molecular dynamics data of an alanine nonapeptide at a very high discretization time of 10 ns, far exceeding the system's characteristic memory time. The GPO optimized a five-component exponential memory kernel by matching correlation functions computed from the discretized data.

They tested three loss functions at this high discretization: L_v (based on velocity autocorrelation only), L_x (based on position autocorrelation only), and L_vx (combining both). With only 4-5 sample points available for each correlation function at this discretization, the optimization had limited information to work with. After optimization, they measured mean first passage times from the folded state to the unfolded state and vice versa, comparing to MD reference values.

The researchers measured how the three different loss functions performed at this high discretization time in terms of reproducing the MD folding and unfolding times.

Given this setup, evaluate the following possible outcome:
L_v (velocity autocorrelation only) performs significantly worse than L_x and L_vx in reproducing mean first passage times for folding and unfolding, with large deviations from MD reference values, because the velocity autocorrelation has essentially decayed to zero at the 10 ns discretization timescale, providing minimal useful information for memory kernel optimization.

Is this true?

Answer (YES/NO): NO